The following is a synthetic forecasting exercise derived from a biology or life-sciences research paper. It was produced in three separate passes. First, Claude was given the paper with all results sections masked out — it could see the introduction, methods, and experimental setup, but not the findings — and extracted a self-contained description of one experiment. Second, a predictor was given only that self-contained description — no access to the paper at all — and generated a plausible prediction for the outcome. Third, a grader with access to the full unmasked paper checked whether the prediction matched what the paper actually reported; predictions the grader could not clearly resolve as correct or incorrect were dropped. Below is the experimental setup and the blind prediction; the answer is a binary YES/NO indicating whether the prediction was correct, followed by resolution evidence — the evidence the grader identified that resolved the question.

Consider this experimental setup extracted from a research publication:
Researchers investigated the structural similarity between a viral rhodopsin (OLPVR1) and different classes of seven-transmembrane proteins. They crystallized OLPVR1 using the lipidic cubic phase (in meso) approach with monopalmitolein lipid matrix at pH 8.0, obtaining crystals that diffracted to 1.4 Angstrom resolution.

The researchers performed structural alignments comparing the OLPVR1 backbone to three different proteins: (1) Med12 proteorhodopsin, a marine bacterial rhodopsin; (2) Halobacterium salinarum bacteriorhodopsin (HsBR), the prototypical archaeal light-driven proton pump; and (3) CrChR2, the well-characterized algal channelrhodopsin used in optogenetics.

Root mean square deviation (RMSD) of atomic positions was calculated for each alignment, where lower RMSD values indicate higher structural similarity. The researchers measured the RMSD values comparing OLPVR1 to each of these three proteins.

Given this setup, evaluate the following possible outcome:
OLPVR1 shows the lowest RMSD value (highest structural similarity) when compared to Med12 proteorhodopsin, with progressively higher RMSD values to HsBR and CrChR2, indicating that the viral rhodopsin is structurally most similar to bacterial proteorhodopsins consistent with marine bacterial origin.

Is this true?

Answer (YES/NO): NO